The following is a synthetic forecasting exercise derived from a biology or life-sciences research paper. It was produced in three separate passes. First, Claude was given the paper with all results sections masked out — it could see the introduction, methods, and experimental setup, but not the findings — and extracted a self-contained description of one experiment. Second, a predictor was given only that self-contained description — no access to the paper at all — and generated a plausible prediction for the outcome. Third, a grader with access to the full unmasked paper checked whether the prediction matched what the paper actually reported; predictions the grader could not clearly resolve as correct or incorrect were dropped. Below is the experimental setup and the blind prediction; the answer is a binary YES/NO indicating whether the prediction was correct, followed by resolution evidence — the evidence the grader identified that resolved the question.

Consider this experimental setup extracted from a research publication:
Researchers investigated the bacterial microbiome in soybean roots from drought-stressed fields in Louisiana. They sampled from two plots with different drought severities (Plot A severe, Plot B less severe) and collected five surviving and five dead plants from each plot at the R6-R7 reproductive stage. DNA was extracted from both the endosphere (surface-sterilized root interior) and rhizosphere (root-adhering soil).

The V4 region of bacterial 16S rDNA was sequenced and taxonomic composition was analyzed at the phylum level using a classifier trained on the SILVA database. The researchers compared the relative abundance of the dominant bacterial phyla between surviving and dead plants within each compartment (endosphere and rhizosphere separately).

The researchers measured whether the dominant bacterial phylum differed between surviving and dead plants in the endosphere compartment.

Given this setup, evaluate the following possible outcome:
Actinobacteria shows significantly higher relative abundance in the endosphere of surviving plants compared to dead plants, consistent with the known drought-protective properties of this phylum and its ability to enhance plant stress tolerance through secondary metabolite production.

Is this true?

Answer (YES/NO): NO